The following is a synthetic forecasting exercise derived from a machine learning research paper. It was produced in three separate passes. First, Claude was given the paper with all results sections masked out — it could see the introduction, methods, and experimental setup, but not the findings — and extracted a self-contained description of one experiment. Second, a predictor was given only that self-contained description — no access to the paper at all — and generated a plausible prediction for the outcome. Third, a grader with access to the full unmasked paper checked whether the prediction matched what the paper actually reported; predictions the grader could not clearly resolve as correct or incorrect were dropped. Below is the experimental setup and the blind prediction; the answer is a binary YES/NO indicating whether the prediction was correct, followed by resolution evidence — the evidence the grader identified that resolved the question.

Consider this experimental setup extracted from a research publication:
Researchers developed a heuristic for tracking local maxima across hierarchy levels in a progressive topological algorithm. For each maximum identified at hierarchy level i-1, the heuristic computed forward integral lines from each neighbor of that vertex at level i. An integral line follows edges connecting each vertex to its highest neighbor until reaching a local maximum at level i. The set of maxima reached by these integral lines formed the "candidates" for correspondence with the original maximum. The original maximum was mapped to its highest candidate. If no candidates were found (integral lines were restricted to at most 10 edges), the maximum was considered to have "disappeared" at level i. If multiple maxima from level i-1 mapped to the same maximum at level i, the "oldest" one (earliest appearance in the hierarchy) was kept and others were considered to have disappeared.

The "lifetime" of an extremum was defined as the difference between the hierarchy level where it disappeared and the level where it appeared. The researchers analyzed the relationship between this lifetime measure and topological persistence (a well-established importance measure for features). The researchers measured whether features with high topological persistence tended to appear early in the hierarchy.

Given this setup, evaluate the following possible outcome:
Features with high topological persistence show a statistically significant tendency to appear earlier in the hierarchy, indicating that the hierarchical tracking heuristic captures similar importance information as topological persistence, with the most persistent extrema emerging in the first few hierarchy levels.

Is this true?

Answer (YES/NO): NO